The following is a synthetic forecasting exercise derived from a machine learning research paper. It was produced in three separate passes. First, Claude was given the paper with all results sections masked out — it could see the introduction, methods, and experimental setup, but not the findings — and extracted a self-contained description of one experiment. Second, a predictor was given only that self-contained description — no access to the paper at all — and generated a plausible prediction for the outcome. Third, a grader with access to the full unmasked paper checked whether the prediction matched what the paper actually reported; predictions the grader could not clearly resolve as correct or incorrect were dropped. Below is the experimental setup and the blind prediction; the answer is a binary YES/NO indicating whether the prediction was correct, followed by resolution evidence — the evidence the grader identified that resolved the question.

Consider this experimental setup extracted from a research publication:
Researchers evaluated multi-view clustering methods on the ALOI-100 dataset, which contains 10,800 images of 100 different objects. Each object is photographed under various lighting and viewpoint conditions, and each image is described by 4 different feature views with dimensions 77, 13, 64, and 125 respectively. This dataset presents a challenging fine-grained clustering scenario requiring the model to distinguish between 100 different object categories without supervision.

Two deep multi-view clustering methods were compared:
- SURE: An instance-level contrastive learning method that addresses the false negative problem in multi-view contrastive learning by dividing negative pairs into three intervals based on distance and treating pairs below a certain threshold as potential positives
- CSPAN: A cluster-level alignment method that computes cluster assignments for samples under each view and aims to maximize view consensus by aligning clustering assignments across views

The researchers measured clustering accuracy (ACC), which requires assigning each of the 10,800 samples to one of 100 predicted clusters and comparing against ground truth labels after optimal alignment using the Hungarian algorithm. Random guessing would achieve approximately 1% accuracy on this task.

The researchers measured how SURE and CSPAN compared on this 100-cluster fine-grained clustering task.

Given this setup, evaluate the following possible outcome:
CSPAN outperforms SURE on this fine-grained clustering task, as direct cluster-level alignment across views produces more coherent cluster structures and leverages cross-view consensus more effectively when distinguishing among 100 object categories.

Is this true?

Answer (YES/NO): NO